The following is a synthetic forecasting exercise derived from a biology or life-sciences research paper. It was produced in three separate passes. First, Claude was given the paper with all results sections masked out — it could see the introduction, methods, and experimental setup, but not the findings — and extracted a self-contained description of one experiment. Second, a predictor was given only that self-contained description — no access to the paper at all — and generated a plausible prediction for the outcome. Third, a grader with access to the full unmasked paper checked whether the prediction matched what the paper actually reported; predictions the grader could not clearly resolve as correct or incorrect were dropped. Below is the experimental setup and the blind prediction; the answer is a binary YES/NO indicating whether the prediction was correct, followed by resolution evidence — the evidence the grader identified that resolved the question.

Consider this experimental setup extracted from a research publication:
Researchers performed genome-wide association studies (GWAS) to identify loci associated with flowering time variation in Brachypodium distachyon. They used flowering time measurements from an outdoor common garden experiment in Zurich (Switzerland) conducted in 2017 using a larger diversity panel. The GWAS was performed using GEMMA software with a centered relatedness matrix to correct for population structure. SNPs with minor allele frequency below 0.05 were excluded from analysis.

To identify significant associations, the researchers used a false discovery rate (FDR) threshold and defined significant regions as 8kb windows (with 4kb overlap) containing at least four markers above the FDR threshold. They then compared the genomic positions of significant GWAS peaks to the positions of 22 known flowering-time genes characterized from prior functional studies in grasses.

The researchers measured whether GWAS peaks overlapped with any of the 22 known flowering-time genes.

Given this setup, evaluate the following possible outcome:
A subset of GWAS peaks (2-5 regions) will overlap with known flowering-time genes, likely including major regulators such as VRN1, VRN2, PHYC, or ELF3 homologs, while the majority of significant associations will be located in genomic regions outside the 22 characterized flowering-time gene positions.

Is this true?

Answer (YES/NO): NO